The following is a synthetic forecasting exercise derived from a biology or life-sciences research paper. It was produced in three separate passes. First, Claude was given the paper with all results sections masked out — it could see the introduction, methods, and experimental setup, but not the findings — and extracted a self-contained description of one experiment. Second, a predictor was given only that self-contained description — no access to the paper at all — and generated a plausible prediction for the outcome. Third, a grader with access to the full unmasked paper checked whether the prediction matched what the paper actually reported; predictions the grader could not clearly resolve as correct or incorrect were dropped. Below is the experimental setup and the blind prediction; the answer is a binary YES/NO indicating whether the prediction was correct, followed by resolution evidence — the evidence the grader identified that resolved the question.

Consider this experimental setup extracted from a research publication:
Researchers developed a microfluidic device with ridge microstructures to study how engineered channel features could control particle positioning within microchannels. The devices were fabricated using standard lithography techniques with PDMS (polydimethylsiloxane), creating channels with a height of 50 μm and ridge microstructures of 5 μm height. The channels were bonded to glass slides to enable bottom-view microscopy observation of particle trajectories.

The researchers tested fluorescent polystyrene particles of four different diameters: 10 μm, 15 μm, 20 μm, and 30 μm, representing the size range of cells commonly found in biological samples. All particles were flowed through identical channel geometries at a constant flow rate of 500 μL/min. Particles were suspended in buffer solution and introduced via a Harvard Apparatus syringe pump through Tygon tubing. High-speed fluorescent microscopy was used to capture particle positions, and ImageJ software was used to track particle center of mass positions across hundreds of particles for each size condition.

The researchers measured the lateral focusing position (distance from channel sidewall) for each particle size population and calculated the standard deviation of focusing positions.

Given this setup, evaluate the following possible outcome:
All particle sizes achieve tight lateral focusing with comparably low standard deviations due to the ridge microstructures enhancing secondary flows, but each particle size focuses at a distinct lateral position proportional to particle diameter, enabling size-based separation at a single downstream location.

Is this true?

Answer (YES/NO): NO